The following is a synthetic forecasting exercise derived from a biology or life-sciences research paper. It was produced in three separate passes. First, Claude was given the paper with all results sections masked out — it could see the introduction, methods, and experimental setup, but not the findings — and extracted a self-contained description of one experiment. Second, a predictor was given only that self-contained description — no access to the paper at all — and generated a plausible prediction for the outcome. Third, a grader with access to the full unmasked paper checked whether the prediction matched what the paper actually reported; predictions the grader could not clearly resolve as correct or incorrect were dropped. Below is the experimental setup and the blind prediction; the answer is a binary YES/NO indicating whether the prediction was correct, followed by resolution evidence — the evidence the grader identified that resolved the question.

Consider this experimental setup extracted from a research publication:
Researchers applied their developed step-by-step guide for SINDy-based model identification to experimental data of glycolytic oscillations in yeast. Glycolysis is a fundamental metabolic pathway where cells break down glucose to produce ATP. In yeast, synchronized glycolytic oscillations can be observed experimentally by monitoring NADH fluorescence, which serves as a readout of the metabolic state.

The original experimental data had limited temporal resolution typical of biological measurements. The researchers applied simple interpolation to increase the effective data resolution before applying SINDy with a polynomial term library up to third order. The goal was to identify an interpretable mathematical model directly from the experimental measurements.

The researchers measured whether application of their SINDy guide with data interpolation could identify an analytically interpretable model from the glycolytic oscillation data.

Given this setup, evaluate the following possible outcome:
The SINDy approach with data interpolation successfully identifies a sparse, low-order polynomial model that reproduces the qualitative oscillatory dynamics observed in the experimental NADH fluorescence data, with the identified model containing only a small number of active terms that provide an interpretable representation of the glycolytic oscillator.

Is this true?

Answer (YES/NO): NO